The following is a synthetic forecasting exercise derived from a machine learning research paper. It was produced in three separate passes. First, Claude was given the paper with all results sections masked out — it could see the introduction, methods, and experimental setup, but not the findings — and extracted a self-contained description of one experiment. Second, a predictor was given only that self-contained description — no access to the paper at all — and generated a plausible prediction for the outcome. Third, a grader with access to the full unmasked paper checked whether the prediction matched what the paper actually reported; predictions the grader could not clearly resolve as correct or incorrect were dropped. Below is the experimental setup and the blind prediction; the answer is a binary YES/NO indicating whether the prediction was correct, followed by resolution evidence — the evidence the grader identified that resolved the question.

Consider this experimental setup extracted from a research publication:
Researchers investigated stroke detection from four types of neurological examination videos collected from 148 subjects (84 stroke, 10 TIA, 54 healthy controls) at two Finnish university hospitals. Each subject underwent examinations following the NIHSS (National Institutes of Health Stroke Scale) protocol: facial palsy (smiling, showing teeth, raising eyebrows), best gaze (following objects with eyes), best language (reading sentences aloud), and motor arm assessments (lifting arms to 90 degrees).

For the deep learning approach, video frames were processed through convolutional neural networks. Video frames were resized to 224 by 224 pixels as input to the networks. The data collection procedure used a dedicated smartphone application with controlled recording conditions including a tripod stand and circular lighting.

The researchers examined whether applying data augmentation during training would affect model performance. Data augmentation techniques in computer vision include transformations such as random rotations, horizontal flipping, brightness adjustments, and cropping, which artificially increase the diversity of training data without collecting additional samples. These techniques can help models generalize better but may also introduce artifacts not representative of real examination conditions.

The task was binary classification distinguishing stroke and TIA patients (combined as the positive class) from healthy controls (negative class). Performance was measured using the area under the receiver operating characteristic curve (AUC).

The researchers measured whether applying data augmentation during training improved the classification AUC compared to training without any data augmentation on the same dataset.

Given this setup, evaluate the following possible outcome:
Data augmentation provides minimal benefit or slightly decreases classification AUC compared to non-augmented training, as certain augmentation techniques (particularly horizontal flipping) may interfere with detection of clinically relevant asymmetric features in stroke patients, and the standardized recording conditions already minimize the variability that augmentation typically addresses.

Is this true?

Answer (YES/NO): NO